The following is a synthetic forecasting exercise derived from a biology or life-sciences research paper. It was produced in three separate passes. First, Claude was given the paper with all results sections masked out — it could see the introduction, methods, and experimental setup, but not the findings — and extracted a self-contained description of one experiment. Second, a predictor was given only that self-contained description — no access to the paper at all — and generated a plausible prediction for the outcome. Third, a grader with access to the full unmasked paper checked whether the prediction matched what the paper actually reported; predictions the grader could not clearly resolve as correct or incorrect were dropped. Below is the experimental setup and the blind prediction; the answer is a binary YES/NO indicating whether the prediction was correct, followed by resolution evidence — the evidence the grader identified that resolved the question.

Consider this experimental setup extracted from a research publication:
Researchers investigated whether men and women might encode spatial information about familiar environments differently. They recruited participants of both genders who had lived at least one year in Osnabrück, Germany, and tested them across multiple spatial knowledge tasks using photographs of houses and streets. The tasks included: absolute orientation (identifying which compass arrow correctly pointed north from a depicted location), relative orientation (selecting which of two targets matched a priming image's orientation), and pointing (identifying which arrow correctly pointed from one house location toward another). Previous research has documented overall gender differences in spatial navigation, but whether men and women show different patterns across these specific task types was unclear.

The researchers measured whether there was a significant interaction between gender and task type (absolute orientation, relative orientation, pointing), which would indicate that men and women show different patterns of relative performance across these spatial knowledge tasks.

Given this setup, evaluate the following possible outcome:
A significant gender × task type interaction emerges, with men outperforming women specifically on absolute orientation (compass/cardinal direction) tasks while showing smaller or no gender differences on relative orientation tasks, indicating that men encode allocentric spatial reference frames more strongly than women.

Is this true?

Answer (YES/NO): NO